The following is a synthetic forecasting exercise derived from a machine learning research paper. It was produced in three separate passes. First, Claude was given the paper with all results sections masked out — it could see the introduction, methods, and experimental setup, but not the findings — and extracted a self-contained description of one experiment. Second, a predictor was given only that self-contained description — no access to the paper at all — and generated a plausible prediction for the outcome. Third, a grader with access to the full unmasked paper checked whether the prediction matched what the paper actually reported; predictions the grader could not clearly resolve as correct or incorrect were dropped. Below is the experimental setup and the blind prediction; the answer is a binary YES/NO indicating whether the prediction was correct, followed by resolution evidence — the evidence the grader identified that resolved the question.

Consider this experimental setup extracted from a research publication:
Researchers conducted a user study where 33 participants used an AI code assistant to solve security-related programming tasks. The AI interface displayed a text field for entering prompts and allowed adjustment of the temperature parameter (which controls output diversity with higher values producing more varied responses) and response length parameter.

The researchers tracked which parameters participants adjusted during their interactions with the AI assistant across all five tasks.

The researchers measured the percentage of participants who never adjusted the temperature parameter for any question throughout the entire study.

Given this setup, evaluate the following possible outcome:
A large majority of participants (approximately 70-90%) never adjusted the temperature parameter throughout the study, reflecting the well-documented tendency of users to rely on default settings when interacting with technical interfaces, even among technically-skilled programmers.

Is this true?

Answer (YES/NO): NO